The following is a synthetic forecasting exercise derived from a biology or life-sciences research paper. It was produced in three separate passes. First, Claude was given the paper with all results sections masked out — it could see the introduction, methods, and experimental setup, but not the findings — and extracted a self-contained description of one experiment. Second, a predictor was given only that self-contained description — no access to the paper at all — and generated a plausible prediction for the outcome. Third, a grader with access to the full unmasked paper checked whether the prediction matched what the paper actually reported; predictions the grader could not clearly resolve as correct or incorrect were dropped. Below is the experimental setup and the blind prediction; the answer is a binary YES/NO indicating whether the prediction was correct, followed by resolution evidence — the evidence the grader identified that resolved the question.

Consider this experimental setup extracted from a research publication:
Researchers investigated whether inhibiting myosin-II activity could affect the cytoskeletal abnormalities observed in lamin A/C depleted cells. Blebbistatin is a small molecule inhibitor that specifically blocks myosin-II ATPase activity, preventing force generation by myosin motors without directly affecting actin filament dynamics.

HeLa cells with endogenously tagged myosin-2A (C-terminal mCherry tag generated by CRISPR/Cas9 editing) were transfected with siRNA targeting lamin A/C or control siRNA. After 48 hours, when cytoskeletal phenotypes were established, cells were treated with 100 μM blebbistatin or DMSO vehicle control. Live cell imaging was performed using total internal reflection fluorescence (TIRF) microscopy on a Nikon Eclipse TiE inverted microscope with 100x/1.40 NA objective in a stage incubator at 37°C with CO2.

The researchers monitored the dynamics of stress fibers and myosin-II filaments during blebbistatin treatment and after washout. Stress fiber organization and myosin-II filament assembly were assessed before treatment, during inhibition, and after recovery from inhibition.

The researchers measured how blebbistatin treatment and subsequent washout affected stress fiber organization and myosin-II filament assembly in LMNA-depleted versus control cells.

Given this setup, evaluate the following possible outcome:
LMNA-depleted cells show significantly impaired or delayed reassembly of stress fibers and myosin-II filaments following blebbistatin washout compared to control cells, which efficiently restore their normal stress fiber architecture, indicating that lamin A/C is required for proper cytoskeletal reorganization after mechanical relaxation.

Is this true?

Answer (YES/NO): NO